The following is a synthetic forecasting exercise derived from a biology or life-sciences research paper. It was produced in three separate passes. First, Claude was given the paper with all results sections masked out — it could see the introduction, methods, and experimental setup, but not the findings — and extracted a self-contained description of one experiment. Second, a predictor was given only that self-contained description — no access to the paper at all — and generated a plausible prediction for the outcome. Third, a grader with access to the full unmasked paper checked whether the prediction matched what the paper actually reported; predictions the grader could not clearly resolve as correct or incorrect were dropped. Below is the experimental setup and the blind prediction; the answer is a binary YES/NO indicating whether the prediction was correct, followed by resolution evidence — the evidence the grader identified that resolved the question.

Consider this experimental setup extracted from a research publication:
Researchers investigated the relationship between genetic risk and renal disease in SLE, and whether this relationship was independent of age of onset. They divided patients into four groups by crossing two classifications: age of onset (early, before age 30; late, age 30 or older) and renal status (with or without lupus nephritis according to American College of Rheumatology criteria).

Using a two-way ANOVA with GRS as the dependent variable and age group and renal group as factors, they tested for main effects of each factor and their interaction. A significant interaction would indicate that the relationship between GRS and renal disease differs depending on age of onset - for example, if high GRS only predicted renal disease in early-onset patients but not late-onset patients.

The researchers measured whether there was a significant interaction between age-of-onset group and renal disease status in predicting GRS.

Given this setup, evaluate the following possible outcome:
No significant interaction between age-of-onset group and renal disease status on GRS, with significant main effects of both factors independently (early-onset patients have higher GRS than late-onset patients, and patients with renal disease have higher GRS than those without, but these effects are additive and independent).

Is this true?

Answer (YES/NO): YES